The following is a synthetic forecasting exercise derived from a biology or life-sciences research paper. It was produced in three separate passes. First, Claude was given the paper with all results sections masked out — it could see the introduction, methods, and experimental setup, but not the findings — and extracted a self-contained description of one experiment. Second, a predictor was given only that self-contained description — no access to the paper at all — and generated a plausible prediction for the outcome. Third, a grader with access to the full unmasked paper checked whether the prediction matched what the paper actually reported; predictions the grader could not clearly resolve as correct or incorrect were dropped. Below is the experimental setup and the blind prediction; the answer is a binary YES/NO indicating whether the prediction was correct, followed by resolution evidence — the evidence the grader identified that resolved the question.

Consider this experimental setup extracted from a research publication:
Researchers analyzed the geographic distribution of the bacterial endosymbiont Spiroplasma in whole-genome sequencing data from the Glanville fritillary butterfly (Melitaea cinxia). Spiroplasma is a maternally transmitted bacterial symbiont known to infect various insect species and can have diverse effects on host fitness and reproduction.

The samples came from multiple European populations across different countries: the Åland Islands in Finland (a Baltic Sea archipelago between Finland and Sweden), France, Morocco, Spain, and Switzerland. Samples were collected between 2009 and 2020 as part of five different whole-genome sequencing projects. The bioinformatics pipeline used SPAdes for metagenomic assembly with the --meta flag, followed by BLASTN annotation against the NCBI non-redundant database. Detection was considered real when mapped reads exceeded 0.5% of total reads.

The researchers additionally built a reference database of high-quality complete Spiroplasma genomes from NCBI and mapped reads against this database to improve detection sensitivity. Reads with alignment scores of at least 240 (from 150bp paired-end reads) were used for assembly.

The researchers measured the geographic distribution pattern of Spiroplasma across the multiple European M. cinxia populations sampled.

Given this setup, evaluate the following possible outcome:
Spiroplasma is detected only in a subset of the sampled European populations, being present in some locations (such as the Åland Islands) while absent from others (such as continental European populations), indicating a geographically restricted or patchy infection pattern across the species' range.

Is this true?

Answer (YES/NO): NO